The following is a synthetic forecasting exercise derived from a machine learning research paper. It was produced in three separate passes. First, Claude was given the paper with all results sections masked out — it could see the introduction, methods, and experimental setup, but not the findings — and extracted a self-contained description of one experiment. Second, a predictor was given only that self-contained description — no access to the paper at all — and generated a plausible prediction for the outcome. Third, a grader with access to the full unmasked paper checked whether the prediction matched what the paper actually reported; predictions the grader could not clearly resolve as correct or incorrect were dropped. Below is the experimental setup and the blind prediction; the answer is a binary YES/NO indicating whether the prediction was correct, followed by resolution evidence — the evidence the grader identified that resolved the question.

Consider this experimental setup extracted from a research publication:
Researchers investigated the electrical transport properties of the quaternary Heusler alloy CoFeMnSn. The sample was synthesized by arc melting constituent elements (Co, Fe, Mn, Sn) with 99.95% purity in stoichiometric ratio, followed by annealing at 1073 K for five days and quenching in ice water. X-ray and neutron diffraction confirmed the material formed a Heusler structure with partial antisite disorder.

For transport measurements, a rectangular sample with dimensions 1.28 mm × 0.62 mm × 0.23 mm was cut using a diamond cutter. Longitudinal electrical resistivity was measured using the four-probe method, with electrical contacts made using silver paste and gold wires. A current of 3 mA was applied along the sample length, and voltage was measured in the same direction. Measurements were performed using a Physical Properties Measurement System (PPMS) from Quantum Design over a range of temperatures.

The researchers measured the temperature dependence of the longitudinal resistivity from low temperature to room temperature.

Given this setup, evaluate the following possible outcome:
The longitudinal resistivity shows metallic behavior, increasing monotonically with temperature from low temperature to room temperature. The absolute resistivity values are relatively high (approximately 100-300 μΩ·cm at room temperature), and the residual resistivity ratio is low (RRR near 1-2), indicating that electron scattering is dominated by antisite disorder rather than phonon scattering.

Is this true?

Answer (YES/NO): NO